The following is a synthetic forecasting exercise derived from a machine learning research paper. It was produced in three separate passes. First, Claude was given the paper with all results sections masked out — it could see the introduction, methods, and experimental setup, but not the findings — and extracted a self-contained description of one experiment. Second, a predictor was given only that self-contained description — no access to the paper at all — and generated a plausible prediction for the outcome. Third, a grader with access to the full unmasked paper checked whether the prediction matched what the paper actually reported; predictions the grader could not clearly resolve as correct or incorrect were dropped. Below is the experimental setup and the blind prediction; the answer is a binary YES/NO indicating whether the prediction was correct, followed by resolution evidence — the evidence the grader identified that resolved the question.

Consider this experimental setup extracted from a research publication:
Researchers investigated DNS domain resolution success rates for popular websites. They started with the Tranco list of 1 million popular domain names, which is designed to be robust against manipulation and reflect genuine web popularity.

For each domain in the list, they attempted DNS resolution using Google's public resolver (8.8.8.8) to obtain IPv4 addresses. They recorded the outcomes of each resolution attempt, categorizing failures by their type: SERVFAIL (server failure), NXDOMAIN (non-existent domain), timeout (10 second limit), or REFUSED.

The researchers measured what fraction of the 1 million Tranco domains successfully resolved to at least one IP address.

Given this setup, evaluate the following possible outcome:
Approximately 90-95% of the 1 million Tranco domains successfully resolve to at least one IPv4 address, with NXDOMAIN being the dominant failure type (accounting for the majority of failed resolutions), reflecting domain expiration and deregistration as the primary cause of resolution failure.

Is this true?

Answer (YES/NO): NO